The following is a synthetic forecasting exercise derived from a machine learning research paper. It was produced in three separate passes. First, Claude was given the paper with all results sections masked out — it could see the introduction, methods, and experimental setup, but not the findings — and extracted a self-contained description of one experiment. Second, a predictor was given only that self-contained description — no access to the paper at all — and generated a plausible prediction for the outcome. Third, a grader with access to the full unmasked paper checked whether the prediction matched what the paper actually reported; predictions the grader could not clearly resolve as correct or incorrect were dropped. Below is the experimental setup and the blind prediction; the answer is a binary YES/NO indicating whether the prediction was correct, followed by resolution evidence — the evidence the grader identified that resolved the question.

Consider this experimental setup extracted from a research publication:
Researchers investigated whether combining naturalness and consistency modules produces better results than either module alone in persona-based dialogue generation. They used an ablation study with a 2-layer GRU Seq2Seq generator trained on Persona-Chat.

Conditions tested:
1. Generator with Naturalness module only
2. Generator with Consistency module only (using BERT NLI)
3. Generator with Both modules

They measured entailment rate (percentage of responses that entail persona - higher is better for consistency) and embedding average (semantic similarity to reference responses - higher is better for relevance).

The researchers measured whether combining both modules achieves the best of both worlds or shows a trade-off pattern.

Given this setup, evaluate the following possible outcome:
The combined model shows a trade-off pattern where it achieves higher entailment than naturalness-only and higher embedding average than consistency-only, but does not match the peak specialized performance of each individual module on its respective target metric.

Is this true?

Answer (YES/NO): NO